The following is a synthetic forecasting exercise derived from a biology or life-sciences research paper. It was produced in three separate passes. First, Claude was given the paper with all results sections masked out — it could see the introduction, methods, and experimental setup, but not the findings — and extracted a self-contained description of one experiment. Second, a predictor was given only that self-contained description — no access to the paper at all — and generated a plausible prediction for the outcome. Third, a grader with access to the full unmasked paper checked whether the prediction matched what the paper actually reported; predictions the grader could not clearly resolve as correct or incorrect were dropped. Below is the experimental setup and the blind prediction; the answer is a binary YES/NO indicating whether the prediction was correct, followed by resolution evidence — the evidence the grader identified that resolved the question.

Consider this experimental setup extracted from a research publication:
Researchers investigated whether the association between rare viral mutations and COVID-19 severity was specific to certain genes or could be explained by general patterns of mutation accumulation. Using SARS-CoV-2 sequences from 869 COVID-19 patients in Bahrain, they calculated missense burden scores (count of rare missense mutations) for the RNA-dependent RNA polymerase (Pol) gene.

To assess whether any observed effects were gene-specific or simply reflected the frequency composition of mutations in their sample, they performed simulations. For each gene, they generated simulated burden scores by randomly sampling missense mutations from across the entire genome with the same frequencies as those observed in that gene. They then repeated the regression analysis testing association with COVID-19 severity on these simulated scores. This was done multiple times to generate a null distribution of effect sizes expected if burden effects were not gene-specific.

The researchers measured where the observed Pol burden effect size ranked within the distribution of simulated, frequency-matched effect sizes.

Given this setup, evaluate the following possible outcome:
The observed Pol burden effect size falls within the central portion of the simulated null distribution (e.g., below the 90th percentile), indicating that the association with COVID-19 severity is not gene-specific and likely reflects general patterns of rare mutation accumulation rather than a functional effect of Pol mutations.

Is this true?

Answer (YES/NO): NO